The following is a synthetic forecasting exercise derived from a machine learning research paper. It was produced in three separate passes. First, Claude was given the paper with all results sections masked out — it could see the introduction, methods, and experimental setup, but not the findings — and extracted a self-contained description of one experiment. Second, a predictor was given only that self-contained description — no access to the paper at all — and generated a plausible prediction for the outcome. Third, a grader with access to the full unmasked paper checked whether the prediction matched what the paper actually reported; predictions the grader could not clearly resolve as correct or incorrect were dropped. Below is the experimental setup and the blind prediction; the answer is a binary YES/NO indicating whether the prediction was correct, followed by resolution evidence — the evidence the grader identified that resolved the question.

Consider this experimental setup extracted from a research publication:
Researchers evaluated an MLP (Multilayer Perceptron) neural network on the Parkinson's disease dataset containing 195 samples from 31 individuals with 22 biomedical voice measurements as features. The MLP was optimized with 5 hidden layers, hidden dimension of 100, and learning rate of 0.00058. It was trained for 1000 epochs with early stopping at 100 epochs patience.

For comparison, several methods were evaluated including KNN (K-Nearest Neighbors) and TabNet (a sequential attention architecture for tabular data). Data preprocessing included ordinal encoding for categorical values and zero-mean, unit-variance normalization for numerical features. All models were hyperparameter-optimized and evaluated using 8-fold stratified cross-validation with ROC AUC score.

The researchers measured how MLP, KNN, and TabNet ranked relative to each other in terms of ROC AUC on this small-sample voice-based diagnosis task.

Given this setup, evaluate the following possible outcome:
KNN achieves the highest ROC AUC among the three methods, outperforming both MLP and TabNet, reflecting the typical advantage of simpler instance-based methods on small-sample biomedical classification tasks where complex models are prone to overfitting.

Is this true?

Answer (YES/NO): NO